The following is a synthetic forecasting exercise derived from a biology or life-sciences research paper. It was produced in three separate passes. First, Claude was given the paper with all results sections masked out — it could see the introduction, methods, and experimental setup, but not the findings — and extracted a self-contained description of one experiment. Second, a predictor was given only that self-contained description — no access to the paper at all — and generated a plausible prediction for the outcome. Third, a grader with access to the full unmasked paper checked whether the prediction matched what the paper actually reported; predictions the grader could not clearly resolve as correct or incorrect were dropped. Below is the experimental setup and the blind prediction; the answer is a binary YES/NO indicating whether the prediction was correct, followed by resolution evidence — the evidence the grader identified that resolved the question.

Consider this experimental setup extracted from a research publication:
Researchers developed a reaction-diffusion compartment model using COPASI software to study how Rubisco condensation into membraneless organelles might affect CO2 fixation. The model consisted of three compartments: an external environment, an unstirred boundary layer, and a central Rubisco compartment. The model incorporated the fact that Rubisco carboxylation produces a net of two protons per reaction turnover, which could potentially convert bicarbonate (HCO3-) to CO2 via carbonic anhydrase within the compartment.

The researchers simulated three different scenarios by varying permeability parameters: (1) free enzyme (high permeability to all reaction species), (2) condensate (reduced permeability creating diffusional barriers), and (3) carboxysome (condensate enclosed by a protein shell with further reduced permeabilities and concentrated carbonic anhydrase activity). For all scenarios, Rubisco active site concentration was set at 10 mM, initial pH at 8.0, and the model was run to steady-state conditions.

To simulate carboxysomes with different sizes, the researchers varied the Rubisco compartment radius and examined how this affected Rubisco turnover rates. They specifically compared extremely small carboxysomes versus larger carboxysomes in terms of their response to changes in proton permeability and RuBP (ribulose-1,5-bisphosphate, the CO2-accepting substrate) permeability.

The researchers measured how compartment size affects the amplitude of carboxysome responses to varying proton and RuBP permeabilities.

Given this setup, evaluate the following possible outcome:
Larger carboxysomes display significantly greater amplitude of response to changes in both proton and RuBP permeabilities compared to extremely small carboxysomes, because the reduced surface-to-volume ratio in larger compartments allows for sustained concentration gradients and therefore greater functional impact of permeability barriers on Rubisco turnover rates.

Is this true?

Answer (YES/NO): YES